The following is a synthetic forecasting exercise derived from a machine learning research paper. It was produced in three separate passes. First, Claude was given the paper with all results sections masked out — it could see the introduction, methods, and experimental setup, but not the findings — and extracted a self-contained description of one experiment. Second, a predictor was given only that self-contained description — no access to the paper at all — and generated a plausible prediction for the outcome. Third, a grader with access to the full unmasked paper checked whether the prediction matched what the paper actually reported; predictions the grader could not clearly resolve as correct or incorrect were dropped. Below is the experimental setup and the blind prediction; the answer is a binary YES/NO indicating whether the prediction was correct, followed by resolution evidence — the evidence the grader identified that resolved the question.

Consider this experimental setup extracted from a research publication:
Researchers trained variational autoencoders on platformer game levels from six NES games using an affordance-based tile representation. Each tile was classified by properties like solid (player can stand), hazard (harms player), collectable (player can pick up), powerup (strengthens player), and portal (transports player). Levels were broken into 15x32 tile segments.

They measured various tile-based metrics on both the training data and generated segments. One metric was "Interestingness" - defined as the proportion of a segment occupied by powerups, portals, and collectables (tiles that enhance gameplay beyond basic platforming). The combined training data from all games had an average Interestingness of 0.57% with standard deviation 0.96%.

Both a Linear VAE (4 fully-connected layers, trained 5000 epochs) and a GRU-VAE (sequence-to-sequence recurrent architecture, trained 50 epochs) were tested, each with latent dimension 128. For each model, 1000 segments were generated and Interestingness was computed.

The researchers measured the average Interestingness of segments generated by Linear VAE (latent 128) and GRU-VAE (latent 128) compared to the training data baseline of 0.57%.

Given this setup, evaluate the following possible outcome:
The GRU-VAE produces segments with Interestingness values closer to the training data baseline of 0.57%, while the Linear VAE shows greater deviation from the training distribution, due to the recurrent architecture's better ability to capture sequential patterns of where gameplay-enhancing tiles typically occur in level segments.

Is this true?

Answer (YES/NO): YES